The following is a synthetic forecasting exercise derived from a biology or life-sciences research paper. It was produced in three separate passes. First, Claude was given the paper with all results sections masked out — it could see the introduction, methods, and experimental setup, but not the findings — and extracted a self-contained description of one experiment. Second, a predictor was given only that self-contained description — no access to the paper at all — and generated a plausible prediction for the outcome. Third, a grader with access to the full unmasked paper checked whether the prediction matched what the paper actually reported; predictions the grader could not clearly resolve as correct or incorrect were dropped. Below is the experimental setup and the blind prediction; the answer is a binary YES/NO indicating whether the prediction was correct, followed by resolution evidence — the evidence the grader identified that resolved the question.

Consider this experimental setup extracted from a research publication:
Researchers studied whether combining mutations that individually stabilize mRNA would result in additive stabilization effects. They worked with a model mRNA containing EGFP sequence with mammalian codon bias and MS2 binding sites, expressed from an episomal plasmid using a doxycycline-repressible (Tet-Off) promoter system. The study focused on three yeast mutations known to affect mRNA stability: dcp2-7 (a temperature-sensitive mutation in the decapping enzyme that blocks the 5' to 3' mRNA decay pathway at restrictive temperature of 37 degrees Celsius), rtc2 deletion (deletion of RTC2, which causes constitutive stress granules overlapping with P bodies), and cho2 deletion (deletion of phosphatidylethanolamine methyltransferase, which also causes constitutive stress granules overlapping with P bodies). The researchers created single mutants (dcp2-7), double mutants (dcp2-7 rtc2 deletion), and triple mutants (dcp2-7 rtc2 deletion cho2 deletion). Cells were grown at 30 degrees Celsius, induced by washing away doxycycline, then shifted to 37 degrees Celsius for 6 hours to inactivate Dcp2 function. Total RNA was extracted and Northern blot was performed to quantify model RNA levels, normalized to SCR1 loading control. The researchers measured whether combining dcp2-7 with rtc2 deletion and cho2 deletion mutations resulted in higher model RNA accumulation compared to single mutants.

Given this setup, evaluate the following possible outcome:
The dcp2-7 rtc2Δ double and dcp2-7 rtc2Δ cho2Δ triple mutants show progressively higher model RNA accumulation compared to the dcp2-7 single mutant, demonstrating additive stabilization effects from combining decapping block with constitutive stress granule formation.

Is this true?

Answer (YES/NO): NO